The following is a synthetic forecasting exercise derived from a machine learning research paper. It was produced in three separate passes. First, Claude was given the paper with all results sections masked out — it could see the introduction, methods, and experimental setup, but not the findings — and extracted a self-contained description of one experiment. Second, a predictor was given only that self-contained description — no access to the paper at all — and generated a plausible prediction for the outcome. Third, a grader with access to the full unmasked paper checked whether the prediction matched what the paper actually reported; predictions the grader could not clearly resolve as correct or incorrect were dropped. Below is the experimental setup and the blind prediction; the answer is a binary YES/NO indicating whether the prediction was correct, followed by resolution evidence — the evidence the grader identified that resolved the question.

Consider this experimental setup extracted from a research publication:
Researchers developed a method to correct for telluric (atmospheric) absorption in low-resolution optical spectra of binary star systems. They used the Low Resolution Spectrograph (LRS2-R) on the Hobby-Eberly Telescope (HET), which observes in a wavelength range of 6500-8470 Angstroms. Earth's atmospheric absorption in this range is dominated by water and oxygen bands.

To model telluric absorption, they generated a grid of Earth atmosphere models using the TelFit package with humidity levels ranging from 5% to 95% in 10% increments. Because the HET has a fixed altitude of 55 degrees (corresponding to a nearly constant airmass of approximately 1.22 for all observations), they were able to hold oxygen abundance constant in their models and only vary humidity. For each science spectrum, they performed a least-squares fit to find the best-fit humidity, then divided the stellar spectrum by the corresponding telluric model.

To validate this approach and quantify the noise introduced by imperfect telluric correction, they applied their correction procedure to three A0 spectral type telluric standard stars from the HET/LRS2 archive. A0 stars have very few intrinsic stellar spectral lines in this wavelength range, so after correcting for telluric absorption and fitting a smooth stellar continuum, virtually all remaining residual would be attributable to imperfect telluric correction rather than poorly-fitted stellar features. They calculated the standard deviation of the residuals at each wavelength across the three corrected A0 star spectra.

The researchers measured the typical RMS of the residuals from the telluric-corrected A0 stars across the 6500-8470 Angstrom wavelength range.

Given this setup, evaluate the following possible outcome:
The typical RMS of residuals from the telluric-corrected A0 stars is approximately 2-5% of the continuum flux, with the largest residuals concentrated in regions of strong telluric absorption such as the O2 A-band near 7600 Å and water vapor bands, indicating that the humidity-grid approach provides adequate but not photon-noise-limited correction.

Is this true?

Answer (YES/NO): YES